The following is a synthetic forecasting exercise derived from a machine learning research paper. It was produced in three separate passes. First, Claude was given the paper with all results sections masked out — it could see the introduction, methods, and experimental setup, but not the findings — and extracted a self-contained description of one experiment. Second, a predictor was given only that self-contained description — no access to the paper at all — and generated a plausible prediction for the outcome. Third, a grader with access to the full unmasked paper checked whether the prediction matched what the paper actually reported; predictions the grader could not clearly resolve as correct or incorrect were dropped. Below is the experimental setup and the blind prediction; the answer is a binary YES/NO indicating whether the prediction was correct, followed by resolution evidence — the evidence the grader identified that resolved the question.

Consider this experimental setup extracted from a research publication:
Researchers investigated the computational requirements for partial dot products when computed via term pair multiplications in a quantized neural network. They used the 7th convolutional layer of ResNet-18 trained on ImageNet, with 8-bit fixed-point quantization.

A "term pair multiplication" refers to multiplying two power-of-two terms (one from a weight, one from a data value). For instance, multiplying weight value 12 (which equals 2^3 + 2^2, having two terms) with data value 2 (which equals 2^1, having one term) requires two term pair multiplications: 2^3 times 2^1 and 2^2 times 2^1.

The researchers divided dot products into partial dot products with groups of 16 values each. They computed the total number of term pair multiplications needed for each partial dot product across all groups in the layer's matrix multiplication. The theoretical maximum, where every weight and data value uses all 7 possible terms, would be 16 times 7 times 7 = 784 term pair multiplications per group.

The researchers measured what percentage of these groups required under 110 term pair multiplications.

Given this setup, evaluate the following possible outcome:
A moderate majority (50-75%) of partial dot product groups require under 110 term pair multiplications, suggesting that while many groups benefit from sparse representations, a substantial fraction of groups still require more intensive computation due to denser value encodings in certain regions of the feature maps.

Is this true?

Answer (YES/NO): NO